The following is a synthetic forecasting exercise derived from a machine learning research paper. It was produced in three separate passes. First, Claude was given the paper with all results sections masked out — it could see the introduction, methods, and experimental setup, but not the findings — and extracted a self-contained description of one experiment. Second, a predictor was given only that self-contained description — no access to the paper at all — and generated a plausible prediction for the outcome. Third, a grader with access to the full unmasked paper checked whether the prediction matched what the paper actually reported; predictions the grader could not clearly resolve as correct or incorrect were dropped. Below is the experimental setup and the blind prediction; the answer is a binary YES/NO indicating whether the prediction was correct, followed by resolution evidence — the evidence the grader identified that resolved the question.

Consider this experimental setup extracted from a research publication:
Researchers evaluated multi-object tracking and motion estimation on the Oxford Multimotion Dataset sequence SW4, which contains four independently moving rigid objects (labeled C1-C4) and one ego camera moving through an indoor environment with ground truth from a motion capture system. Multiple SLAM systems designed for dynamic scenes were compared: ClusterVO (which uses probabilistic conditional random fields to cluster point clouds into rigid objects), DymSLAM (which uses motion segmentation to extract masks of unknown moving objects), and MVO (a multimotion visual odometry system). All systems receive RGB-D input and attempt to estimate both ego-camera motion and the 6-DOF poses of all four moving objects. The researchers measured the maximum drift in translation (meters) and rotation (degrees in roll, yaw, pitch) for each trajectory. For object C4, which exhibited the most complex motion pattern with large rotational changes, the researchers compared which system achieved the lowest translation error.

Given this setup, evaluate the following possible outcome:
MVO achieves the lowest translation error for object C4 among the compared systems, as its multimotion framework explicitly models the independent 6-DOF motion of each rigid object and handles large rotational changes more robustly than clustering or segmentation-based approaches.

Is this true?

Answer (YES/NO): NO